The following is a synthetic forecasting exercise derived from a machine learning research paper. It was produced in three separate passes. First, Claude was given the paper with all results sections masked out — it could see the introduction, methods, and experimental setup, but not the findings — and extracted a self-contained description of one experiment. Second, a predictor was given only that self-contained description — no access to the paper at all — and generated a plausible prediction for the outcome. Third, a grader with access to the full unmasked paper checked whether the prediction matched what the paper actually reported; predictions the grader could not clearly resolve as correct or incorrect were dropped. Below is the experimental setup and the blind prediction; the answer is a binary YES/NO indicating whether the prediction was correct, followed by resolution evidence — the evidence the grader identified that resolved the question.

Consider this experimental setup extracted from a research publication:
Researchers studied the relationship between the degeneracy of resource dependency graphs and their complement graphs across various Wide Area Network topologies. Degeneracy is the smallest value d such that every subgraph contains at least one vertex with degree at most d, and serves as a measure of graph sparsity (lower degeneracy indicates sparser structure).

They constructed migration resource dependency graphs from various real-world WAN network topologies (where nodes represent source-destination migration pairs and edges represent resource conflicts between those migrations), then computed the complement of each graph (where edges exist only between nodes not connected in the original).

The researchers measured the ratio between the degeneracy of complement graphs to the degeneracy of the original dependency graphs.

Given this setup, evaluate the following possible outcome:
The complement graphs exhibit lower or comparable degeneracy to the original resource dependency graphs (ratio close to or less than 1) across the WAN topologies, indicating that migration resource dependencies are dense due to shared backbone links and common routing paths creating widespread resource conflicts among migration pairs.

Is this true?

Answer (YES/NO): NO